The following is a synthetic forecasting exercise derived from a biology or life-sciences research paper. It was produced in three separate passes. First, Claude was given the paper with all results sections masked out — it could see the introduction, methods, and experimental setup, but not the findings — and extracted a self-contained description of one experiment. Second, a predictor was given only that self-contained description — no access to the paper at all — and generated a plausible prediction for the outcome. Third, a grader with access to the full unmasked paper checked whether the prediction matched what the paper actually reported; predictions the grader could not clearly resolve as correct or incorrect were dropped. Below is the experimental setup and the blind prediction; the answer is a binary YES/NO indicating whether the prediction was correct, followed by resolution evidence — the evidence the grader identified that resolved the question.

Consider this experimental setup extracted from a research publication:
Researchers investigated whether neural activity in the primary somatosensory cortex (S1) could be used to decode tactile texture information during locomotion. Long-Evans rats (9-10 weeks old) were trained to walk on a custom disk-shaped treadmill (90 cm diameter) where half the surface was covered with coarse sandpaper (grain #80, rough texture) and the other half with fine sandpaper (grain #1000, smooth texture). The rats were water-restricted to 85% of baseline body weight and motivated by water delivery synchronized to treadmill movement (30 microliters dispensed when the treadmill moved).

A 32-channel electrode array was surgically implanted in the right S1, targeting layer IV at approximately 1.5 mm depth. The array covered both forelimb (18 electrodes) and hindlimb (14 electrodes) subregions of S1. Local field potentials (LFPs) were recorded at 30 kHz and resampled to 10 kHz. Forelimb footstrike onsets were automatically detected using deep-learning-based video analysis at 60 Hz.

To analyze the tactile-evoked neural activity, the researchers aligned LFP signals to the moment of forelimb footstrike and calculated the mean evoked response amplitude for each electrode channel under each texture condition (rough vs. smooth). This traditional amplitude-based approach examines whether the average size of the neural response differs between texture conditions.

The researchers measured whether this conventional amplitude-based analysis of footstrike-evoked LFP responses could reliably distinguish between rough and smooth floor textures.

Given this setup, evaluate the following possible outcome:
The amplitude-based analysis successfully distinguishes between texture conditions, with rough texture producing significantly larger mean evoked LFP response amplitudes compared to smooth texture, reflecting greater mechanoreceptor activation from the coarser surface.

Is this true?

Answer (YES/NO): NO